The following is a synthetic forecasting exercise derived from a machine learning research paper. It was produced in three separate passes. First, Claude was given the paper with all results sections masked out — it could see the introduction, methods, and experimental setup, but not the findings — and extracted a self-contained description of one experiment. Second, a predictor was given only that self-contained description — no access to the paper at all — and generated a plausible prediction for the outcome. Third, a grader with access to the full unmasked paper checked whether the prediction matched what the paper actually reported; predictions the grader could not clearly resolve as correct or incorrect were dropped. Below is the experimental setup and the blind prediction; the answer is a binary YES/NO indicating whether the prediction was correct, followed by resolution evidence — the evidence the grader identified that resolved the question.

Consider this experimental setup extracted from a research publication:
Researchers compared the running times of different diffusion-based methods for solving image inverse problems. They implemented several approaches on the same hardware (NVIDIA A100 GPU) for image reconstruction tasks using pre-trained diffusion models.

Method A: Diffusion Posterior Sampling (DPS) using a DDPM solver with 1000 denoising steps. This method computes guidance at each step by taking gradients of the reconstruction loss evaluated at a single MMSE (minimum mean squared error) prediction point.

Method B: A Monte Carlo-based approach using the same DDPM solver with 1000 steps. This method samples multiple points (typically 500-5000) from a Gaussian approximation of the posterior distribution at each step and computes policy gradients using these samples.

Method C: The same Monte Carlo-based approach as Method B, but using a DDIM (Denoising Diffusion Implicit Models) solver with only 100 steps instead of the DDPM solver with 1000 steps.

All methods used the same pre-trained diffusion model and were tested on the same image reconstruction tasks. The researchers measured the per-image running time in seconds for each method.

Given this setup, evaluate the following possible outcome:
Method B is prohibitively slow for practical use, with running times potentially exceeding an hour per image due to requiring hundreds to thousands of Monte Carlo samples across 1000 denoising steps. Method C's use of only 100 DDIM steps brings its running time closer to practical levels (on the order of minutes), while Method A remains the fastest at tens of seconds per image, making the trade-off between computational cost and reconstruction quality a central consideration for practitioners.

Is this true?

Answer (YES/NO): NO